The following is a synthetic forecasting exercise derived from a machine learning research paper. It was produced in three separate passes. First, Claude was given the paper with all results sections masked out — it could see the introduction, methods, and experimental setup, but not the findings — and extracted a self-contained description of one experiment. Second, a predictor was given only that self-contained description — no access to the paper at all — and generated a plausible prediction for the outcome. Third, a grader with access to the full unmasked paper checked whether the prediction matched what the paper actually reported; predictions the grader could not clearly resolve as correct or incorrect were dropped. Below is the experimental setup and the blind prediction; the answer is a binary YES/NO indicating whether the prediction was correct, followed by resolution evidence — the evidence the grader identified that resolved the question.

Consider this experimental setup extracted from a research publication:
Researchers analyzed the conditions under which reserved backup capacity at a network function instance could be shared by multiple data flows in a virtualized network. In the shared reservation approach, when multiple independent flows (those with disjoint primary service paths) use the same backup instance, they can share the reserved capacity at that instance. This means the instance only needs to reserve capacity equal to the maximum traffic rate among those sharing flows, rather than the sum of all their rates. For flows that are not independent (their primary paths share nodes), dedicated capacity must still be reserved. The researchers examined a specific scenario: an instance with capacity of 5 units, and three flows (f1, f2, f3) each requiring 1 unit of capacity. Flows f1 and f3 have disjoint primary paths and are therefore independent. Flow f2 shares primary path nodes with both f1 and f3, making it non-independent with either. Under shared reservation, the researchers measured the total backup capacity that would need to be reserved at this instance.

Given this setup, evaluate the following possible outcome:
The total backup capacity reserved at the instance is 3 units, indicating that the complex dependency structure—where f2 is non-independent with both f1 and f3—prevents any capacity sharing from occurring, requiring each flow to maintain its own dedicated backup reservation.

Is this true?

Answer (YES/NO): NO